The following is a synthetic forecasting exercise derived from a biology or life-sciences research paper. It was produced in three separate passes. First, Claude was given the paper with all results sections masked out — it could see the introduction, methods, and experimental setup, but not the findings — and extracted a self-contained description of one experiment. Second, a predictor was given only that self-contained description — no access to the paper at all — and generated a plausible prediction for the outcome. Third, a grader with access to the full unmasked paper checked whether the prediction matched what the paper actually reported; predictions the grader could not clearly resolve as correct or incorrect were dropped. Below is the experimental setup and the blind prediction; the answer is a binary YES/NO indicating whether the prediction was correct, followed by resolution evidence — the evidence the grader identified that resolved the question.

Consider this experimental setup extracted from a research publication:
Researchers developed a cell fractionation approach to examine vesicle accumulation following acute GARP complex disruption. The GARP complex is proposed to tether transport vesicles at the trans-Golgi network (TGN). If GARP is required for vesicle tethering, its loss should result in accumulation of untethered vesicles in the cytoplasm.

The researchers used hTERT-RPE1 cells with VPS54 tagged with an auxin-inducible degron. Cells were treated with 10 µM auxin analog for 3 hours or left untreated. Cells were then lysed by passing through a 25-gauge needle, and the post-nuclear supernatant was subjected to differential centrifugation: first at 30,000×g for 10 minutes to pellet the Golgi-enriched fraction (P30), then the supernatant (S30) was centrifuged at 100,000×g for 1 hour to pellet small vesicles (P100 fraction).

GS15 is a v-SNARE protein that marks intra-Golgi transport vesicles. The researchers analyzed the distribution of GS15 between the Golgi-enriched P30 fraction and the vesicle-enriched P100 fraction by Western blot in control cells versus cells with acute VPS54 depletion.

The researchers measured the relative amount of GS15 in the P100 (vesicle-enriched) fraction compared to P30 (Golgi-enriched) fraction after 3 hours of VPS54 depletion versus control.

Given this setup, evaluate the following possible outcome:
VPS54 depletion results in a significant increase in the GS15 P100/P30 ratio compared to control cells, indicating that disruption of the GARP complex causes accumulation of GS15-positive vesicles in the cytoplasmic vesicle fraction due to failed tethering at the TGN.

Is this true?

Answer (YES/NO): YES